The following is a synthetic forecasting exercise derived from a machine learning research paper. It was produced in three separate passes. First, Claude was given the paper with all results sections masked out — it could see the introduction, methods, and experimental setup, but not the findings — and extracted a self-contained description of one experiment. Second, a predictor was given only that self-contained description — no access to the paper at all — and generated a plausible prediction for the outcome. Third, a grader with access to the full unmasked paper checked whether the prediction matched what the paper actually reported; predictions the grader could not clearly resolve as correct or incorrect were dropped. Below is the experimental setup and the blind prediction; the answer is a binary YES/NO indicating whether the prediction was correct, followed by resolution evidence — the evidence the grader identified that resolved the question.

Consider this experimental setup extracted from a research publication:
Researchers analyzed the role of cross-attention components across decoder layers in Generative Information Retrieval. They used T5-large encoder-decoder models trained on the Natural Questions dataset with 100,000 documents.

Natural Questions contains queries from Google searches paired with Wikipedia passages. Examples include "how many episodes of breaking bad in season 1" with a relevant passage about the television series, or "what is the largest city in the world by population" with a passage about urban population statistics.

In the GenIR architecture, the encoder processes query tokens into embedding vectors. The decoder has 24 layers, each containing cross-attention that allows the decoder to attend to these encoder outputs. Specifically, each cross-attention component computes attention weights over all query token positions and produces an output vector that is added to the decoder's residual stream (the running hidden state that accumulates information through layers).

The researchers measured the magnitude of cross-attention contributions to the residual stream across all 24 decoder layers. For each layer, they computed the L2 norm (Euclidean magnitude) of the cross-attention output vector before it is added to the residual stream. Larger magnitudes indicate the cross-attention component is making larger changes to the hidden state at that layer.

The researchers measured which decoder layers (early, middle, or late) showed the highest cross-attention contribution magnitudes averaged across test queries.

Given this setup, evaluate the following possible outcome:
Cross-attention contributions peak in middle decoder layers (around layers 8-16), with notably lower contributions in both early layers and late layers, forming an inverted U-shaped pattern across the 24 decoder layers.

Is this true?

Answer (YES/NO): YES